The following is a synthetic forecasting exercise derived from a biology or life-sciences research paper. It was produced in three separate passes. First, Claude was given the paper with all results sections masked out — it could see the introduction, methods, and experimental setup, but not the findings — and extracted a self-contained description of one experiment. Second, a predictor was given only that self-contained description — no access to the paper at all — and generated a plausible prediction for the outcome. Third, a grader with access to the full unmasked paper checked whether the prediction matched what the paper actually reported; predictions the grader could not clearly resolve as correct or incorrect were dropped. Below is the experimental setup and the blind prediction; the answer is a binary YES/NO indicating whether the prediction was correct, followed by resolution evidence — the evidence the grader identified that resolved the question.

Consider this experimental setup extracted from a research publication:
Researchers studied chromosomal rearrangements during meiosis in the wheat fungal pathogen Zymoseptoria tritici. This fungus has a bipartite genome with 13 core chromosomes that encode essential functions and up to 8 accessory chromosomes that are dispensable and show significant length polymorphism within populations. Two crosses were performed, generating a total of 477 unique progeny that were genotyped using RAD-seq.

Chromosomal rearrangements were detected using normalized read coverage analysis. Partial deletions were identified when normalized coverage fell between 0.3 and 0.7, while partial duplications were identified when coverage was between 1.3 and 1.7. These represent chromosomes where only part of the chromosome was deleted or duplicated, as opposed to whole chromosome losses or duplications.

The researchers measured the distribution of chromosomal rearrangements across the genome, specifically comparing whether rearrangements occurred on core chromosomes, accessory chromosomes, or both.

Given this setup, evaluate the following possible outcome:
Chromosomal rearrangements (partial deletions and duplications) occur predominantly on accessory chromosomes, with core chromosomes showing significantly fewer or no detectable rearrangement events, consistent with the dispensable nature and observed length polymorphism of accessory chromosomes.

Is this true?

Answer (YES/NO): YES